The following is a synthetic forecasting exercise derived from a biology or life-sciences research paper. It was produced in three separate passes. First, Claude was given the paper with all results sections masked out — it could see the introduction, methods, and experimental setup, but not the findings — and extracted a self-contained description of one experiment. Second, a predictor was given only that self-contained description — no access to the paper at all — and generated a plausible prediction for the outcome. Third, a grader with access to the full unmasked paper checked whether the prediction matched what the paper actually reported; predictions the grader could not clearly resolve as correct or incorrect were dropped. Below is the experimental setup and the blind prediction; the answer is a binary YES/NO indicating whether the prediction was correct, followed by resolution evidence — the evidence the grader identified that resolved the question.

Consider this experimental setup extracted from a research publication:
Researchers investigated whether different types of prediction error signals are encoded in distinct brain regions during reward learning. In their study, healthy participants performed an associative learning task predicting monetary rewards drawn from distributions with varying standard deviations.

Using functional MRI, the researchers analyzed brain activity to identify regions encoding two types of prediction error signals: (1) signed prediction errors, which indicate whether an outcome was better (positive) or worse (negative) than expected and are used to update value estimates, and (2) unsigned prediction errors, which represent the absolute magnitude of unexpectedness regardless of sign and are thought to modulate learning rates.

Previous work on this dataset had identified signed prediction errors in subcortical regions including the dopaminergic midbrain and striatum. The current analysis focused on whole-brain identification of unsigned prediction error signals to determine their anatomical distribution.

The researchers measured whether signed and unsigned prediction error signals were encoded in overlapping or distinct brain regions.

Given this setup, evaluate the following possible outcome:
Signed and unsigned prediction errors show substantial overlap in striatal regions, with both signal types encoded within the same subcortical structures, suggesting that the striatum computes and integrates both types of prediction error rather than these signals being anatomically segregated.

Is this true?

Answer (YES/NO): NO